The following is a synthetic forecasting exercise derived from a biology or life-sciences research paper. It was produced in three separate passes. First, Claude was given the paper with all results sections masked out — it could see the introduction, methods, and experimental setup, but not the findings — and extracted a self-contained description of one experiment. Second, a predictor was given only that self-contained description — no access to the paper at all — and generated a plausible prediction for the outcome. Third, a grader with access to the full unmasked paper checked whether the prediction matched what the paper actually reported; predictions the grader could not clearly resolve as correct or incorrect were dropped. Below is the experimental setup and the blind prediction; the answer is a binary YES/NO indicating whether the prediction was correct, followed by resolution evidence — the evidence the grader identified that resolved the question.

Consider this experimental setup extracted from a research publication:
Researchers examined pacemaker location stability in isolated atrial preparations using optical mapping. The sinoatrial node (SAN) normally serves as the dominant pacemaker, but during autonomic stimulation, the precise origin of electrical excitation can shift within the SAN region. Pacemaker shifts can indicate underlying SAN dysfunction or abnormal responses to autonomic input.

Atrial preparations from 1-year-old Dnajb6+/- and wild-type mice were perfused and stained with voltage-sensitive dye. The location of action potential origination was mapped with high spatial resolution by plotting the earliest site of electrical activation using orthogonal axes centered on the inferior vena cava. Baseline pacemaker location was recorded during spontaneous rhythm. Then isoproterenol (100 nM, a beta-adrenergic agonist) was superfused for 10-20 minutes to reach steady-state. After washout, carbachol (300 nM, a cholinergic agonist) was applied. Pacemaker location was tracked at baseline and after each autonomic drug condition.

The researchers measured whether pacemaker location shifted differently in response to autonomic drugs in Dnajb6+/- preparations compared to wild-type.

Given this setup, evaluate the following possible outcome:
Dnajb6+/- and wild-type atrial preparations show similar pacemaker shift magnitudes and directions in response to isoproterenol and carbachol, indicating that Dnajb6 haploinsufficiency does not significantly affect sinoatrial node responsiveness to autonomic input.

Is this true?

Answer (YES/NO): NO